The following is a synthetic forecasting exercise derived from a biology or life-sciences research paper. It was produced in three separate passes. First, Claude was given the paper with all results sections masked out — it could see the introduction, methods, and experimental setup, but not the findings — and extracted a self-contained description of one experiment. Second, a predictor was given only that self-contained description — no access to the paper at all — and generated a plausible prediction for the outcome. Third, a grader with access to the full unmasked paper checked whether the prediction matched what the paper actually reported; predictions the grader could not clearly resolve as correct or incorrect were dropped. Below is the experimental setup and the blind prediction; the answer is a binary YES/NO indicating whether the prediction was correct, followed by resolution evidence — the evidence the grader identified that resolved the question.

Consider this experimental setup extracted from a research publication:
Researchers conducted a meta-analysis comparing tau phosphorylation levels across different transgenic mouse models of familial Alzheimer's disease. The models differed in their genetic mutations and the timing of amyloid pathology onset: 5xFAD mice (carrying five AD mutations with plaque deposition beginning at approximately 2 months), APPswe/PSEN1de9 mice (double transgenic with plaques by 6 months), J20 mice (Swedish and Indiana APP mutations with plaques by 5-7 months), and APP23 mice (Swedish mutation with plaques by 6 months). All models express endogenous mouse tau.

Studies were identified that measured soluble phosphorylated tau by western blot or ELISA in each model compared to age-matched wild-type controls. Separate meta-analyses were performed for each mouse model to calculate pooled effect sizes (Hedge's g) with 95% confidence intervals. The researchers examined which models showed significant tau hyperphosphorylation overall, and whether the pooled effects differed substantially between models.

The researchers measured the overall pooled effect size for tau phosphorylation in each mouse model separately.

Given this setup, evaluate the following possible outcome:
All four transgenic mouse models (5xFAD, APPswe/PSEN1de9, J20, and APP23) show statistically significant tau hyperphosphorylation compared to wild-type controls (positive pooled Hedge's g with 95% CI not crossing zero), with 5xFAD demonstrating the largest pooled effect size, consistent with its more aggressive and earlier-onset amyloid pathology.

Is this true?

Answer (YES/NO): NO